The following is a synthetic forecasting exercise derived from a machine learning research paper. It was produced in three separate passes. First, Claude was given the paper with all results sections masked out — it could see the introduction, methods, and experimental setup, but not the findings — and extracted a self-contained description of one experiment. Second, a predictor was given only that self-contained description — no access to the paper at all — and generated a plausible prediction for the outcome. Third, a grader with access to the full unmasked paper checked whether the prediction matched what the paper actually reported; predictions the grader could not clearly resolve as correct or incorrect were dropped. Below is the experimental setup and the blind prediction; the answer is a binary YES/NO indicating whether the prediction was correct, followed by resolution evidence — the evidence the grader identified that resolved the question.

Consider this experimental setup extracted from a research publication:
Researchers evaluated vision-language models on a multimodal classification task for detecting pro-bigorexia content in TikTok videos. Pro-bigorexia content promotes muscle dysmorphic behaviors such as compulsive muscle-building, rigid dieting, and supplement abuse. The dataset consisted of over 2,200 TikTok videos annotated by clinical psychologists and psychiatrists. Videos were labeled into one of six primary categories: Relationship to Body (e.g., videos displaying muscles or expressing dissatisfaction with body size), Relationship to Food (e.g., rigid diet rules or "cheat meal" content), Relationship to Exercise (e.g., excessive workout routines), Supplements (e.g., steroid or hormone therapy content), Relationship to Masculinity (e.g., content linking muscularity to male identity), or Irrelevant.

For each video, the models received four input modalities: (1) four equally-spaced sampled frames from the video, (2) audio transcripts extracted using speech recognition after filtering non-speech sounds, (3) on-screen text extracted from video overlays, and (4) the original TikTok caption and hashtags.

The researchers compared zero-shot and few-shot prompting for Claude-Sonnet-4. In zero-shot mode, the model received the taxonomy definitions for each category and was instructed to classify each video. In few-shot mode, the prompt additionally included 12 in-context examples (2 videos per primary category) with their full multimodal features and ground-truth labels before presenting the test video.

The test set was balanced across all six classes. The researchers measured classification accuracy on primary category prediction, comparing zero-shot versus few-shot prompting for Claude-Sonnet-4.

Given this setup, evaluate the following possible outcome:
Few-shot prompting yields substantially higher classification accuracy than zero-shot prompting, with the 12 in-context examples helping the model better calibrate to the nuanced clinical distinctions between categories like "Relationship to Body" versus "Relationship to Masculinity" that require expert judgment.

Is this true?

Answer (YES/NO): NO